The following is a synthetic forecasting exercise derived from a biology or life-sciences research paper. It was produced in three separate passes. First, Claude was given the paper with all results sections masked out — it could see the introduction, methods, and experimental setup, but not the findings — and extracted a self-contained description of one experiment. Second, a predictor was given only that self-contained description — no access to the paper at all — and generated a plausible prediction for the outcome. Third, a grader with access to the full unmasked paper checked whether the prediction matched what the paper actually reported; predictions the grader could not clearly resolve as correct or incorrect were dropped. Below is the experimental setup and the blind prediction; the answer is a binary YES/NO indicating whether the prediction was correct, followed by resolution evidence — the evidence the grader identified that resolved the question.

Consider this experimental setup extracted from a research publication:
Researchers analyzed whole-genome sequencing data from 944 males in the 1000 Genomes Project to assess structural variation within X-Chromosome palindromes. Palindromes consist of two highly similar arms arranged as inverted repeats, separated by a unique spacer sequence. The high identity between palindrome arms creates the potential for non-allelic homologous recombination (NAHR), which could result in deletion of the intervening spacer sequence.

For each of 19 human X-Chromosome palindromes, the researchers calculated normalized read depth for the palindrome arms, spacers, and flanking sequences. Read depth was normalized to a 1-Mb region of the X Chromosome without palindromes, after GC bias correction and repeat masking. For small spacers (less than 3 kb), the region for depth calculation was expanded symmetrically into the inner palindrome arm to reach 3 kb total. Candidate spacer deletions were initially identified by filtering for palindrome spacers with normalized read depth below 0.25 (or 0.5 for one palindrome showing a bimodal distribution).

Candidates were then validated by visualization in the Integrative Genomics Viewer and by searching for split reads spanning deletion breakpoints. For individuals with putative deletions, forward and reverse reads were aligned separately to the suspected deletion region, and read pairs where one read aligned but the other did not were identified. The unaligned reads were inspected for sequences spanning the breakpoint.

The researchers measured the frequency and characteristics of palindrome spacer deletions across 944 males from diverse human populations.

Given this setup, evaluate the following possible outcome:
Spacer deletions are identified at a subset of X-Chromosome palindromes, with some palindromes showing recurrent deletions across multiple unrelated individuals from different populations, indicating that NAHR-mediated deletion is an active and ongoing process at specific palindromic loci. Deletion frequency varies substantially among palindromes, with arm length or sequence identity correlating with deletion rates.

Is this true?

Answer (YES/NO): NO